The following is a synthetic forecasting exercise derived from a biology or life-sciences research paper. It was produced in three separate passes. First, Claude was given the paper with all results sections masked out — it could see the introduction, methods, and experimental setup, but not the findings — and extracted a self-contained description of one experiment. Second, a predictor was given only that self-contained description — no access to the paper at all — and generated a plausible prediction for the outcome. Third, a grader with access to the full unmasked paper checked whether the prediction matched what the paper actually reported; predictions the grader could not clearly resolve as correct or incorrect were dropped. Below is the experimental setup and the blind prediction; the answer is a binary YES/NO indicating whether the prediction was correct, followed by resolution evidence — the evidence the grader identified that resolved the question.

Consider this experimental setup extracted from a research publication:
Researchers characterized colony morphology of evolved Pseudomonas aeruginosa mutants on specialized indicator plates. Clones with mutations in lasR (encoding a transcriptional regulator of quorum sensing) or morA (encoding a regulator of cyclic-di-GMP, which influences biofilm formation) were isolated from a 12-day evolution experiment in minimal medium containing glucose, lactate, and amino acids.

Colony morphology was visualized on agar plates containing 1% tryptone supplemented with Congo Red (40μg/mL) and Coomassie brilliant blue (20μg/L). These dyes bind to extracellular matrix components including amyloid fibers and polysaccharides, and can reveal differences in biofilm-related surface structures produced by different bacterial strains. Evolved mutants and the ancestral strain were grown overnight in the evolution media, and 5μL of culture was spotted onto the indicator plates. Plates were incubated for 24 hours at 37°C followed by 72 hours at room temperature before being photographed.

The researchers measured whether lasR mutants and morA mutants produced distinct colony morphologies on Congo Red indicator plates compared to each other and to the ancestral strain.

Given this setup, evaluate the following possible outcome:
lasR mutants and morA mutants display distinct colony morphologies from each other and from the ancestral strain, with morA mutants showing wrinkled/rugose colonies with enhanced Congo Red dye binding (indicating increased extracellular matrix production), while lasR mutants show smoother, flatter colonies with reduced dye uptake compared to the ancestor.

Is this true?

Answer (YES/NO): NO